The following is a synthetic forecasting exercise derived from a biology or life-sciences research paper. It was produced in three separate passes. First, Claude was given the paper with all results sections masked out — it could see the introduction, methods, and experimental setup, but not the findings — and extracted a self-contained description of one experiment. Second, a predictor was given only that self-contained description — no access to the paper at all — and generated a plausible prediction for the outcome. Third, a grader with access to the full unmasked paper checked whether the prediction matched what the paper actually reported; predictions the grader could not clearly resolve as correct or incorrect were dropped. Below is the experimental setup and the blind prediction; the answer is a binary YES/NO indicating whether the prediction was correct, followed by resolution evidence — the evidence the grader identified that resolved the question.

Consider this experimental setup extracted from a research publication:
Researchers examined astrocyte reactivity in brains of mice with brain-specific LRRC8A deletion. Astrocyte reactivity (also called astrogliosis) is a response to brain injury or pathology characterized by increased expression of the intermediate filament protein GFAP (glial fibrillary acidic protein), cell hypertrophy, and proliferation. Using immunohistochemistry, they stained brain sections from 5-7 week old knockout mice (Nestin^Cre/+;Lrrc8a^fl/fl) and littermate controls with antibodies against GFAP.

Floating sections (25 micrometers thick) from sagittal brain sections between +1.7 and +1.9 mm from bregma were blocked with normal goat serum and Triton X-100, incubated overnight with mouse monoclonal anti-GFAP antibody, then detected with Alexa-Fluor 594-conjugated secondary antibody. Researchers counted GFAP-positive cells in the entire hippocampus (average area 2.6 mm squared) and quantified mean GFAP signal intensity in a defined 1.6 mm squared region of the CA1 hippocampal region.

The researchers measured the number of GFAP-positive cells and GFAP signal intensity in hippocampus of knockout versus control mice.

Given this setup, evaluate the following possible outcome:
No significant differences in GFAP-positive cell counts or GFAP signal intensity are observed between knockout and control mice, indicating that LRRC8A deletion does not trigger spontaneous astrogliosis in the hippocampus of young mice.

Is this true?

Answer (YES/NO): NO